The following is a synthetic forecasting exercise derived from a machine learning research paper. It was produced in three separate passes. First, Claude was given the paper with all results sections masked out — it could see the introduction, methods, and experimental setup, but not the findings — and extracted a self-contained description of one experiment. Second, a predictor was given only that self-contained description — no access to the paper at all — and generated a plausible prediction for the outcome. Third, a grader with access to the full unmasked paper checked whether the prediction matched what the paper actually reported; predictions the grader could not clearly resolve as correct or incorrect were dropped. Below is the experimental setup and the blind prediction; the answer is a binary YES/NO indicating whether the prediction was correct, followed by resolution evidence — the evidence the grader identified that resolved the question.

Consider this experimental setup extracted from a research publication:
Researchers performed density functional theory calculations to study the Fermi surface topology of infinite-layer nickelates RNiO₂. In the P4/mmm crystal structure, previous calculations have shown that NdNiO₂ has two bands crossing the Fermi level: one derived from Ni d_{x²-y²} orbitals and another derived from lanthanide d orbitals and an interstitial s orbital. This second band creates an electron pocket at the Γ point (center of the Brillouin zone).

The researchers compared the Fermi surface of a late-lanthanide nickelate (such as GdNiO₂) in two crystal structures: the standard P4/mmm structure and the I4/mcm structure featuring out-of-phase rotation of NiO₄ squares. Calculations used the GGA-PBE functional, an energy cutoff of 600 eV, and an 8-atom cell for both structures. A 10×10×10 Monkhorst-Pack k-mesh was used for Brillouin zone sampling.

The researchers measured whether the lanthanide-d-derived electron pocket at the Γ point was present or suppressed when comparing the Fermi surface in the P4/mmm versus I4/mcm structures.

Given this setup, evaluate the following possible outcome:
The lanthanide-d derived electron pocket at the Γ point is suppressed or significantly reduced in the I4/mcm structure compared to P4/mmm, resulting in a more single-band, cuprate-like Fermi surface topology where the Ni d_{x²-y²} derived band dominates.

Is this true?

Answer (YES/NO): YES